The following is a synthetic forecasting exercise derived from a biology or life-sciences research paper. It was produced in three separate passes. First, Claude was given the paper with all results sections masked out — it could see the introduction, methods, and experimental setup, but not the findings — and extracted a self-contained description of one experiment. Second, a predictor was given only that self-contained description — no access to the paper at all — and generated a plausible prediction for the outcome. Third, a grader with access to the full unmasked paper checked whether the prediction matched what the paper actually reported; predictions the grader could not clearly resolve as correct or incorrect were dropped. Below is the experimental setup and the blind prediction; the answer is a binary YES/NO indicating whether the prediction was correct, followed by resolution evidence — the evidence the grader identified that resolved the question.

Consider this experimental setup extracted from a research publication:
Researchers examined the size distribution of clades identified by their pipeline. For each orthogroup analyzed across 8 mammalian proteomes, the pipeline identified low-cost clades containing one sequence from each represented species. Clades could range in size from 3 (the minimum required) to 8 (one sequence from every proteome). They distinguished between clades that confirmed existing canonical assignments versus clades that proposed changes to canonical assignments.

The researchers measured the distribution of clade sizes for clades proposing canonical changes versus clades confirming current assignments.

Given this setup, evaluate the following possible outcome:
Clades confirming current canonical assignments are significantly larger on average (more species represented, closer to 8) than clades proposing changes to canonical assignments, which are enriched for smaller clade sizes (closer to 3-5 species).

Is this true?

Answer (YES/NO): NO